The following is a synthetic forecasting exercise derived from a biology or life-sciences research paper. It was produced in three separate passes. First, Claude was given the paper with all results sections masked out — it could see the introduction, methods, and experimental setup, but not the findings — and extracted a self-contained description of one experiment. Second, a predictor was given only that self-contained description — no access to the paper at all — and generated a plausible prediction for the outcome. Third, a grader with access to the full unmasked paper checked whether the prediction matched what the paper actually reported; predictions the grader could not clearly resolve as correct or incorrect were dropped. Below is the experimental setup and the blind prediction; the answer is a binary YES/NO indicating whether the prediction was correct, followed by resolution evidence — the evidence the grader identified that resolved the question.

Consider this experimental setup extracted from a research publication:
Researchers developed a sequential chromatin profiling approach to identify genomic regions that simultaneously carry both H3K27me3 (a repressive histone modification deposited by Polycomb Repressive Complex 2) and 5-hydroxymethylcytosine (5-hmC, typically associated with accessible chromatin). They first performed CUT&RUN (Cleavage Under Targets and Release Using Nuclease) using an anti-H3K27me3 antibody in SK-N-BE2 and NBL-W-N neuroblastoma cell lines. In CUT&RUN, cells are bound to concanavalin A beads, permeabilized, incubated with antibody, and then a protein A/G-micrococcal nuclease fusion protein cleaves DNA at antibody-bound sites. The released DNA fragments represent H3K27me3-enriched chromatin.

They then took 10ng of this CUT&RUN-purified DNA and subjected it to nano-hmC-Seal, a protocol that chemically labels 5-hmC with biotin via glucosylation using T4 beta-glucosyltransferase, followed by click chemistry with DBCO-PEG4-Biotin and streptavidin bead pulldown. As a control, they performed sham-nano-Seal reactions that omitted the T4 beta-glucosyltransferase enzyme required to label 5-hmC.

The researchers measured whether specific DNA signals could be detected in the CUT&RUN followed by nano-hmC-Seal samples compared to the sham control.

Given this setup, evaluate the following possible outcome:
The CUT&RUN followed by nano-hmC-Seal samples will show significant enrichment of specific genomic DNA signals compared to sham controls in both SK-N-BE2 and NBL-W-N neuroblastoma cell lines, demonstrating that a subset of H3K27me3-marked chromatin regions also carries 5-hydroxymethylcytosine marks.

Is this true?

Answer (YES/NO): YES